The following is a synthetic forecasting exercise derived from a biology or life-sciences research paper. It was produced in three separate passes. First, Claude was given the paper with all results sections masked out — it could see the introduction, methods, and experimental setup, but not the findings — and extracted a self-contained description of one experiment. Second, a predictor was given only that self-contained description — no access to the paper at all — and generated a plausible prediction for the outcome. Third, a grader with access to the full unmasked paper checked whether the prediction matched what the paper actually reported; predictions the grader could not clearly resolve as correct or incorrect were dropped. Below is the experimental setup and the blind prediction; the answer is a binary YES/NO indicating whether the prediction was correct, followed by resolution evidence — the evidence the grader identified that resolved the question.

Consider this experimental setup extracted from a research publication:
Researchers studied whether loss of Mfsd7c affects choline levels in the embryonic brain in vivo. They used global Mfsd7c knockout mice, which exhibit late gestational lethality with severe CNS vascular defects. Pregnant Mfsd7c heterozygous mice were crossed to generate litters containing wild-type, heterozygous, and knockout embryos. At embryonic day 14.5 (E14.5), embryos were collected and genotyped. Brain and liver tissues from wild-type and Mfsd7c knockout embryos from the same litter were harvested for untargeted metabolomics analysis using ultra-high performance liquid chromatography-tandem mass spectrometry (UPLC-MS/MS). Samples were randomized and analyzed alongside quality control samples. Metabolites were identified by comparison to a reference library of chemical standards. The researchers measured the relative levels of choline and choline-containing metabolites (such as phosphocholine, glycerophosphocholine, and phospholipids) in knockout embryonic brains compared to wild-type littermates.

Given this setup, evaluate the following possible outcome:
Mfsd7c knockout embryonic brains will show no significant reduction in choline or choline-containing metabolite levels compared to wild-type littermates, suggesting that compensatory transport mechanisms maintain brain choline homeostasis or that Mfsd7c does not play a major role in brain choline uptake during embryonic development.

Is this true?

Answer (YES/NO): NO